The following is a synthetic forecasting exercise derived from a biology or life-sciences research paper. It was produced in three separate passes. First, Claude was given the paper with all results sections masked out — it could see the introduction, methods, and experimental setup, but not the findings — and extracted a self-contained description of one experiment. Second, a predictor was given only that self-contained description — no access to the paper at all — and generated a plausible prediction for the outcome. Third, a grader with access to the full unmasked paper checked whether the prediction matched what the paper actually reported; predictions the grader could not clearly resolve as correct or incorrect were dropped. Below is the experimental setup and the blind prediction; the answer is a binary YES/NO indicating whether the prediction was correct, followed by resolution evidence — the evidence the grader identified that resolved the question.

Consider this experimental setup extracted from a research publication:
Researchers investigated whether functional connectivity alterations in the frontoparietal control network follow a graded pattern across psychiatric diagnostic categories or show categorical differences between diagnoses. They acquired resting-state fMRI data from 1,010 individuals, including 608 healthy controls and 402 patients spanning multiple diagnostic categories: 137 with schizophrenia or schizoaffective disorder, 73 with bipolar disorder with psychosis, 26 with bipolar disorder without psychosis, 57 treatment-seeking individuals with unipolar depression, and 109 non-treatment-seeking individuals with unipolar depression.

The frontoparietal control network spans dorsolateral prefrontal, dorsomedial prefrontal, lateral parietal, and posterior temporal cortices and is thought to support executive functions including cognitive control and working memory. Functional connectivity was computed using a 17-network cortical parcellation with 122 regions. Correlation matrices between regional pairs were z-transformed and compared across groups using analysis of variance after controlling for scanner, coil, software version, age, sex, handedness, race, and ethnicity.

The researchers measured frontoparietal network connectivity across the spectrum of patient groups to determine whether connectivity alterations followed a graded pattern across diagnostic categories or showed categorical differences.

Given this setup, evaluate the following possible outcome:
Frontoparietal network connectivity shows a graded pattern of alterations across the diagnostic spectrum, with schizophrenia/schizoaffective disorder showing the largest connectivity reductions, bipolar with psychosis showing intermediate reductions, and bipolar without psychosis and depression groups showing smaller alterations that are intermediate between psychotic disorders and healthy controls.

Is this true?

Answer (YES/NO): NO